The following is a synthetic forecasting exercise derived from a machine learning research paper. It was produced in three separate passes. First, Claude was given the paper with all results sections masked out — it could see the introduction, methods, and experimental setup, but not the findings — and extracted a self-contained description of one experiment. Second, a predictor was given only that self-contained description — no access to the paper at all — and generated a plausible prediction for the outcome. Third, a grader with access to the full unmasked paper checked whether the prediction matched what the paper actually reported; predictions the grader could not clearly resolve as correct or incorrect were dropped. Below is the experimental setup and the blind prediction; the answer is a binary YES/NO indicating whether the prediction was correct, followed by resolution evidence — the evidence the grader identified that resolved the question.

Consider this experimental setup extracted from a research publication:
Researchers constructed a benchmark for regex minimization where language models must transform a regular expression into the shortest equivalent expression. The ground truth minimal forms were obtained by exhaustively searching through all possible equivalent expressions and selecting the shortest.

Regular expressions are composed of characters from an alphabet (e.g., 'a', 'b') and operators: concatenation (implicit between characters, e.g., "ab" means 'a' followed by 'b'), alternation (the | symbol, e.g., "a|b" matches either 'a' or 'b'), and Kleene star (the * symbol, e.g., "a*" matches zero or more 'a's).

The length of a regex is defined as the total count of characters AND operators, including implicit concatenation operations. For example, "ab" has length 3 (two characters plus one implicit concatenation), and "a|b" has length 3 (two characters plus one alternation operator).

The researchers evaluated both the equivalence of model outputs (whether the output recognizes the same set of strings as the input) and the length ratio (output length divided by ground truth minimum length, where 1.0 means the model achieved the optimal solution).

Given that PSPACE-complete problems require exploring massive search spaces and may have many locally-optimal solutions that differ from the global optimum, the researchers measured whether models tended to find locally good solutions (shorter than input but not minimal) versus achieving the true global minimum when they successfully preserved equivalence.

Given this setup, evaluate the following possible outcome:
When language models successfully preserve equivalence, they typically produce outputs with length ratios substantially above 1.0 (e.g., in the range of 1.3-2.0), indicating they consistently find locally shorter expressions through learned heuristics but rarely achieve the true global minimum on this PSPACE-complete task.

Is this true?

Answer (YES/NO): NO